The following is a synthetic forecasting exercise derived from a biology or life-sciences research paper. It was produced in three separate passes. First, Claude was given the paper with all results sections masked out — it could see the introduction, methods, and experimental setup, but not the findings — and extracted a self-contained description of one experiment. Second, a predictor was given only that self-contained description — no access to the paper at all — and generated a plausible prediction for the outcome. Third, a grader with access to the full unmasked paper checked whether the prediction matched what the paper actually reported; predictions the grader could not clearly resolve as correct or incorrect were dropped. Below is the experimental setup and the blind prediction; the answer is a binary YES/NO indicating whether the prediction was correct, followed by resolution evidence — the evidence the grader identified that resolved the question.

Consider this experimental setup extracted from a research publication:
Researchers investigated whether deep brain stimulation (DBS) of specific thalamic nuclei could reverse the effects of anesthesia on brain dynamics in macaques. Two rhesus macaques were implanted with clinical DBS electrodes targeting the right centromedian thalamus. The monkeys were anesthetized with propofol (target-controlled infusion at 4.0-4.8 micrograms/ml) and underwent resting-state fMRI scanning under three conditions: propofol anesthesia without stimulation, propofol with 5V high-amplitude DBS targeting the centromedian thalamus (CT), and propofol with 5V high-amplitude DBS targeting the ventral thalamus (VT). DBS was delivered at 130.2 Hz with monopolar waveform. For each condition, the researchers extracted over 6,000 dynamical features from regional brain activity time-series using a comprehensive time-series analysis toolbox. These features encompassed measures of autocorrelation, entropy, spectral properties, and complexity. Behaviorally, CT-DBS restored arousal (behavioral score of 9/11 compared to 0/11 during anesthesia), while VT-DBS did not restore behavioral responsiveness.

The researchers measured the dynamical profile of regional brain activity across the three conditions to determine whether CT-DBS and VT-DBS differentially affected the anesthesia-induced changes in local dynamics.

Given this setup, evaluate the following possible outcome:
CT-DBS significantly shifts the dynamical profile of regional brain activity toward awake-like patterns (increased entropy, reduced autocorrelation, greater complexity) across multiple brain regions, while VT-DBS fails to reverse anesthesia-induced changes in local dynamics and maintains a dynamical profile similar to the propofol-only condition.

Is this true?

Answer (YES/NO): NO